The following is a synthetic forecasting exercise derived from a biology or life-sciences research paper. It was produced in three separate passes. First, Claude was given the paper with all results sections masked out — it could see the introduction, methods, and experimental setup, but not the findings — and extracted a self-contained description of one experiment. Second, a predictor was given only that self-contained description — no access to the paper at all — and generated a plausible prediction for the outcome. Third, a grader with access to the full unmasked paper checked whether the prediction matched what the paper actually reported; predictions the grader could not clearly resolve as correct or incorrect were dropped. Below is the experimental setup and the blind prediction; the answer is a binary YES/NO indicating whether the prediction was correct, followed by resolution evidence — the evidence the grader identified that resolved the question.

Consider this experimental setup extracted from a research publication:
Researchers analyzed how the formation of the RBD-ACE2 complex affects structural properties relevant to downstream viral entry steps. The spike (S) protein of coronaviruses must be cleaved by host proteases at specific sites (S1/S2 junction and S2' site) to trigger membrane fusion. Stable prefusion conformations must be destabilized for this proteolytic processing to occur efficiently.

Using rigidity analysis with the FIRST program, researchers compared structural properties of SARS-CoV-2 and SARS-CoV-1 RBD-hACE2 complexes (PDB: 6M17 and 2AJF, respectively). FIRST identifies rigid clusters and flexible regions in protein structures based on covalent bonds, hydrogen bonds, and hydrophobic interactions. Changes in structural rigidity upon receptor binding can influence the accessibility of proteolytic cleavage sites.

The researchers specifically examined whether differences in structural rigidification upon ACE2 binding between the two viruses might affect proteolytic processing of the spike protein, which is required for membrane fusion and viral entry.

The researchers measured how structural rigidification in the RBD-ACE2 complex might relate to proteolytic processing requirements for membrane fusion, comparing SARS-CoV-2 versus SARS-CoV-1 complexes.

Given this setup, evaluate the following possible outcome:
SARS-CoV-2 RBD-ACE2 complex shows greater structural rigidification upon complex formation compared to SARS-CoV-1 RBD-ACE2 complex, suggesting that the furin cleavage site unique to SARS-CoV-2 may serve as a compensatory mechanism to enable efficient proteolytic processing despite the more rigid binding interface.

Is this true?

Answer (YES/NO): NO